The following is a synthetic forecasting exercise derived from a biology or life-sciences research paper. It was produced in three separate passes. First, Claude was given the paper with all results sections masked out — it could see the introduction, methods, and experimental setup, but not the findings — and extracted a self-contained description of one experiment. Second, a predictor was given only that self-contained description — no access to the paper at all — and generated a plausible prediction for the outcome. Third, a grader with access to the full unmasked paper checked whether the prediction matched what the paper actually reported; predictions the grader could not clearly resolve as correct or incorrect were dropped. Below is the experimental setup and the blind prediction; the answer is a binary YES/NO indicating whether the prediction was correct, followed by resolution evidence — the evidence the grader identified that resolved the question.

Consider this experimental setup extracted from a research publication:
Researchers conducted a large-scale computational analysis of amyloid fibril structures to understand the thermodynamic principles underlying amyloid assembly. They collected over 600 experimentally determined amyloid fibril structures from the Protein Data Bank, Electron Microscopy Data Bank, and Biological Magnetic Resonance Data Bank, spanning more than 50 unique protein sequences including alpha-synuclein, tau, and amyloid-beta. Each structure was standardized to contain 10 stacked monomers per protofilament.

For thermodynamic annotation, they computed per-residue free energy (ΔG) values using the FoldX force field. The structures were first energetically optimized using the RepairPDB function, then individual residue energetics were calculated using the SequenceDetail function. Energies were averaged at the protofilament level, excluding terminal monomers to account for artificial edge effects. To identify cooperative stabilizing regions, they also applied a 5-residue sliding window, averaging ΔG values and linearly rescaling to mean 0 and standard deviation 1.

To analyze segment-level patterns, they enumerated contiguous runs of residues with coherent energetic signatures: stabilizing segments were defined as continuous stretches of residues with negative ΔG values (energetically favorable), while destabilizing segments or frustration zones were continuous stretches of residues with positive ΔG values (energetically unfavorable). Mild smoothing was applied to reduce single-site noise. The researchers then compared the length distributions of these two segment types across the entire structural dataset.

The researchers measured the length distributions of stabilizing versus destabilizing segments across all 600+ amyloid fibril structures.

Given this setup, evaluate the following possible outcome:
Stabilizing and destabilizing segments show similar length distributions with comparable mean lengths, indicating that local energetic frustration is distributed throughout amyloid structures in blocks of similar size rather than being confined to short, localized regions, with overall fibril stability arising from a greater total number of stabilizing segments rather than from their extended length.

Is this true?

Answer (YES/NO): NO